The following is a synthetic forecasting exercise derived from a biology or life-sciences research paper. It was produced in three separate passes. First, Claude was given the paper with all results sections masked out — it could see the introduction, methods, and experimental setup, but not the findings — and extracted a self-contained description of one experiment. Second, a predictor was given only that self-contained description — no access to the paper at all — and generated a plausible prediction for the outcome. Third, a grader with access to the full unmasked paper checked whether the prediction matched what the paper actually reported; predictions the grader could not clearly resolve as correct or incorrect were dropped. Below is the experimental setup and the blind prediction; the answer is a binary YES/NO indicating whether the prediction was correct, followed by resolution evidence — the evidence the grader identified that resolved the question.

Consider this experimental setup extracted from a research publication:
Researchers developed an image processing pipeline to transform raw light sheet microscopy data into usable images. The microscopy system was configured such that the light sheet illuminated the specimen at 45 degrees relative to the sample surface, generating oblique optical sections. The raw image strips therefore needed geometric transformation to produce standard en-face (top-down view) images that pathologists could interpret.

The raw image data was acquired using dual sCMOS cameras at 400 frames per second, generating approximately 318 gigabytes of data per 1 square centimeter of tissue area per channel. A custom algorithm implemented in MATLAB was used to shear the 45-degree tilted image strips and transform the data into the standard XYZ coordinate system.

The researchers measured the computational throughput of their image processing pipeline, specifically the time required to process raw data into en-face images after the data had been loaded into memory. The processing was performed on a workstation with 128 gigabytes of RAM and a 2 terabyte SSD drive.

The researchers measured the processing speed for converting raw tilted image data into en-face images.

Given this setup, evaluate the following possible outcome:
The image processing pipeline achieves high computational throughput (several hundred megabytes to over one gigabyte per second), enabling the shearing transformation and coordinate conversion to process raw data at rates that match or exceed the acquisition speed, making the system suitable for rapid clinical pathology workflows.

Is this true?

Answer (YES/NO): NO